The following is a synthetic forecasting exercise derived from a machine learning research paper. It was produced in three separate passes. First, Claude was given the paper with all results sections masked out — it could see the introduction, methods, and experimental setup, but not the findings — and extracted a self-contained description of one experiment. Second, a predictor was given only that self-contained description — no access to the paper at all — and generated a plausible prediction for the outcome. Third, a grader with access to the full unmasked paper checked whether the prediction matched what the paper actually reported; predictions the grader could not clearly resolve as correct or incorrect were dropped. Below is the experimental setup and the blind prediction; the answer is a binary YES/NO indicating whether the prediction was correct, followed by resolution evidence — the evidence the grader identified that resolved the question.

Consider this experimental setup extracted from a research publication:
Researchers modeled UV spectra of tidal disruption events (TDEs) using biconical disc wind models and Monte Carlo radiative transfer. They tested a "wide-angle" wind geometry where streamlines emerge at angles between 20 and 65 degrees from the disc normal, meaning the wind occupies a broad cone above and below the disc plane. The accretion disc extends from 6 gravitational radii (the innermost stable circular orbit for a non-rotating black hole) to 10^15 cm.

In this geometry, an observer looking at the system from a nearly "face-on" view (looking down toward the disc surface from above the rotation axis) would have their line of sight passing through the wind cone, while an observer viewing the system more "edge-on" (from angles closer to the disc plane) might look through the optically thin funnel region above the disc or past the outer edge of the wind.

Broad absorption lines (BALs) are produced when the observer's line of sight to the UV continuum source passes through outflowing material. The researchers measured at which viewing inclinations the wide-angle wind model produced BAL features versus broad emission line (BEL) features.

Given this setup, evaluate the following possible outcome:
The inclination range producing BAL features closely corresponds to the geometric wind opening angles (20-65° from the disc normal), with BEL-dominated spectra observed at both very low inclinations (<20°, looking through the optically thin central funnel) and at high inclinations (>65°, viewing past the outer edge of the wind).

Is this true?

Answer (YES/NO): YES